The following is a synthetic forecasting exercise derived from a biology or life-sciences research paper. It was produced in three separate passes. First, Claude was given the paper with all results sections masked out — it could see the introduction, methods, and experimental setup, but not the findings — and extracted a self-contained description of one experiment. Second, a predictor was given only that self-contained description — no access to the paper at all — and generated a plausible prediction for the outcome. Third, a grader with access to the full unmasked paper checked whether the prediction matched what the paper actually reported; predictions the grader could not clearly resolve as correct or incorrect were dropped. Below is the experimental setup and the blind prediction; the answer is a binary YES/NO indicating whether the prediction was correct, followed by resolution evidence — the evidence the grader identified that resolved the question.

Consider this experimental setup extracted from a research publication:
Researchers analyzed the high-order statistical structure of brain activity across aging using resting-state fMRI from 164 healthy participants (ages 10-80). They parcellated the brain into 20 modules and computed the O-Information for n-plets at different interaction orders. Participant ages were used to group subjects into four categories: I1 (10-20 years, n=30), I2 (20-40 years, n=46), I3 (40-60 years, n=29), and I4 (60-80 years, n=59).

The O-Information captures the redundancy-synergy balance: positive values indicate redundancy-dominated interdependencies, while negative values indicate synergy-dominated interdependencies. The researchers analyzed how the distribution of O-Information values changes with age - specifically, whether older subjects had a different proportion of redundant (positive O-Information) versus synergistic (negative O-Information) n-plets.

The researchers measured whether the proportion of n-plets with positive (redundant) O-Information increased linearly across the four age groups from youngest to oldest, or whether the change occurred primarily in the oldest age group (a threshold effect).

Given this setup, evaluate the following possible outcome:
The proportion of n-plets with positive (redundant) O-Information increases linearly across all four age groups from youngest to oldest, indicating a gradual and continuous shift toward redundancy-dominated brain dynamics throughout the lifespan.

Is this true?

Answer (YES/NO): NO